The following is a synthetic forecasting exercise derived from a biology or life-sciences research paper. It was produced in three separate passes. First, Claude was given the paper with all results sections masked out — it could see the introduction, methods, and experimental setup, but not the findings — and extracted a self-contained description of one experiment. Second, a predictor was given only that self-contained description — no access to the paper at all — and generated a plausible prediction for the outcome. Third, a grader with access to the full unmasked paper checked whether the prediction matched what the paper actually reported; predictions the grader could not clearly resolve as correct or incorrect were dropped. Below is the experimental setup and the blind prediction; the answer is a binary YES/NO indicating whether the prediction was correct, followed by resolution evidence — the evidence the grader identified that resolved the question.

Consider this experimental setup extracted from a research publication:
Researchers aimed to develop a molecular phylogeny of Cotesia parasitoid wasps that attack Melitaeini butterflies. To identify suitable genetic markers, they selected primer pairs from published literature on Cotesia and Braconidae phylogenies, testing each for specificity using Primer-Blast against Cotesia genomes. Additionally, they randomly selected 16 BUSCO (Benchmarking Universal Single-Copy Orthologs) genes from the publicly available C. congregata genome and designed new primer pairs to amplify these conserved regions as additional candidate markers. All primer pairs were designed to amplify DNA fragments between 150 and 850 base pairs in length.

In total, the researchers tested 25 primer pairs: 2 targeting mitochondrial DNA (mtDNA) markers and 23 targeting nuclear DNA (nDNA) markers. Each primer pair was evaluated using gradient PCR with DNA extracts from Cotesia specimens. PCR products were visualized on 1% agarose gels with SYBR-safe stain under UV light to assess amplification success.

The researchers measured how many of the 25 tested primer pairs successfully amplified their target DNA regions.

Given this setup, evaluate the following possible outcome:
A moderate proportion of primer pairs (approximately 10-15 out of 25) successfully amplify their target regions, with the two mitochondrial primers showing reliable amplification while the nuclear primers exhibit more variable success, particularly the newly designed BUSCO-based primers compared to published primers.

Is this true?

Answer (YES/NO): YES